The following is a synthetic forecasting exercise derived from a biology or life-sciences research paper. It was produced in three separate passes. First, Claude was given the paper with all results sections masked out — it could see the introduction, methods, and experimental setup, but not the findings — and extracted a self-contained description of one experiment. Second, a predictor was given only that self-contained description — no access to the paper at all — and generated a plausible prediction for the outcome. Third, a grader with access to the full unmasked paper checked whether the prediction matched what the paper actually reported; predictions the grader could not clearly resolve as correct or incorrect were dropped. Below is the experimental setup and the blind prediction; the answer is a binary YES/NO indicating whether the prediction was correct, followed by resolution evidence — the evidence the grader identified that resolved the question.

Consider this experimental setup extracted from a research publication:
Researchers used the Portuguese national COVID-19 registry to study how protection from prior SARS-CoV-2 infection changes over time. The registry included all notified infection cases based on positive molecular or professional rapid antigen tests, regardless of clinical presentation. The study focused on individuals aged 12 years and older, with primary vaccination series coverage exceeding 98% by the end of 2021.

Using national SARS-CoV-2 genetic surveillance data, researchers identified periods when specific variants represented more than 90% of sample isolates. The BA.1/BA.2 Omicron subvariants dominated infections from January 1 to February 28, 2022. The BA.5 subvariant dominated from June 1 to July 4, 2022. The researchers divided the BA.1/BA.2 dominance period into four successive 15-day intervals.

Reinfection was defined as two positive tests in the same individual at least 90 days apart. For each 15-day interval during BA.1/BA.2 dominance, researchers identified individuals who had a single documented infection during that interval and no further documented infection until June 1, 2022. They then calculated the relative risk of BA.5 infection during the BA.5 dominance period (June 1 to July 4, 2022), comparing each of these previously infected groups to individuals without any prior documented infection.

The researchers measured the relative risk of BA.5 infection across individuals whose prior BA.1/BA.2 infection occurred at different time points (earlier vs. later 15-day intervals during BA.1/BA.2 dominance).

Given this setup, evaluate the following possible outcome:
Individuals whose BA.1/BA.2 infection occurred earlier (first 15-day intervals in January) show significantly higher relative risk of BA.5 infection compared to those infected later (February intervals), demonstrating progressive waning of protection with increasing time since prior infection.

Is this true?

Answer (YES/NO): YES